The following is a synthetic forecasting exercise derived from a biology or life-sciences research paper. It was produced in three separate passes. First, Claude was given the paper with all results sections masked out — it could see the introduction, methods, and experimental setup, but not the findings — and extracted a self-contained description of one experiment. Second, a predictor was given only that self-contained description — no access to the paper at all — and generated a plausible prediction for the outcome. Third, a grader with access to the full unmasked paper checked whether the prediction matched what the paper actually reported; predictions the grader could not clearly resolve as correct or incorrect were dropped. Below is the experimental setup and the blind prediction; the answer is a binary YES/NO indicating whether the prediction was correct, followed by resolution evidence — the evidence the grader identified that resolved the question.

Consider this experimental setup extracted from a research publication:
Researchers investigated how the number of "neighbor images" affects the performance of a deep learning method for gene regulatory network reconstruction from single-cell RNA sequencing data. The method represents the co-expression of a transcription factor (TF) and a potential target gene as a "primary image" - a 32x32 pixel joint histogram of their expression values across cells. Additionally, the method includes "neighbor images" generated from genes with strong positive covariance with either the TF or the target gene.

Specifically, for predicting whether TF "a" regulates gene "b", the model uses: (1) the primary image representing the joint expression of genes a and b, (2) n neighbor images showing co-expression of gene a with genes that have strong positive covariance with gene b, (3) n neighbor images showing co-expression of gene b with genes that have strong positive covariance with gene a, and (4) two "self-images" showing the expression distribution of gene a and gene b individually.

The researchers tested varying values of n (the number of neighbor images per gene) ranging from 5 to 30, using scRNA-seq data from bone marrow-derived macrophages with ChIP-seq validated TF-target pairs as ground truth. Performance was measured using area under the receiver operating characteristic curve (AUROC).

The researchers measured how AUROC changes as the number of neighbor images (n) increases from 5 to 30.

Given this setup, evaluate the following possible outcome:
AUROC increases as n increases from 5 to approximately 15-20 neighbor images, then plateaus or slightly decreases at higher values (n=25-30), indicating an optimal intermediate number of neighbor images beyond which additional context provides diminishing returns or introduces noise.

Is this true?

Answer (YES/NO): NO